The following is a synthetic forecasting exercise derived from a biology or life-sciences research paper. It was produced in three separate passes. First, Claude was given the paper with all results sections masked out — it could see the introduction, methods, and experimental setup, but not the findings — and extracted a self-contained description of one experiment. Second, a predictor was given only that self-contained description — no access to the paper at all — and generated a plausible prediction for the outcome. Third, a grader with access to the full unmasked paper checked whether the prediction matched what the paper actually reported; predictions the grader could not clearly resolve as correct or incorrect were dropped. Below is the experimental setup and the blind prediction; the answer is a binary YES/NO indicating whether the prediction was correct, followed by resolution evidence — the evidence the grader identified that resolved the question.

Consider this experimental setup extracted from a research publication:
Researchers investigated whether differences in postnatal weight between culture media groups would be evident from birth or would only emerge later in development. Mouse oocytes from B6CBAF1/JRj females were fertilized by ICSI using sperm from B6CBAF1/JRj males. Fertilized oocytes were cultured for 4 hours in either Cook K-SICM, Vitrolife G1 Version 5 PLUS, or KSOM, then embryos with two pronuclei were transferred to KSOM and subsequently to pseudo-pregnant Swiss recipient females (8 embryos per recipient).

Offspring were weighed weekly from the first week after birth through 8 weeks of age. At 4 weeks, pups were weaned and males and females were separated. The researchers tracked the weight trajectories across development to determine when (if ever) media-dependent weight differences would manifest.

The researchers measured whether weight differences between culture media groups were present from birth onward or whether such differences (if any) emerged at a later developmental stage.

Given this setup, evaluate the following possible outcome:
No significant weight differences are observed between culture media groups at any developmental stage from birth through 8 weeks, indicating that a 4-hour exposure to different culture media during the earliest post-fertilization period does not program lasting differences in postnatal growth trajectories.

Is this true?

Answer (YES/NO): NO